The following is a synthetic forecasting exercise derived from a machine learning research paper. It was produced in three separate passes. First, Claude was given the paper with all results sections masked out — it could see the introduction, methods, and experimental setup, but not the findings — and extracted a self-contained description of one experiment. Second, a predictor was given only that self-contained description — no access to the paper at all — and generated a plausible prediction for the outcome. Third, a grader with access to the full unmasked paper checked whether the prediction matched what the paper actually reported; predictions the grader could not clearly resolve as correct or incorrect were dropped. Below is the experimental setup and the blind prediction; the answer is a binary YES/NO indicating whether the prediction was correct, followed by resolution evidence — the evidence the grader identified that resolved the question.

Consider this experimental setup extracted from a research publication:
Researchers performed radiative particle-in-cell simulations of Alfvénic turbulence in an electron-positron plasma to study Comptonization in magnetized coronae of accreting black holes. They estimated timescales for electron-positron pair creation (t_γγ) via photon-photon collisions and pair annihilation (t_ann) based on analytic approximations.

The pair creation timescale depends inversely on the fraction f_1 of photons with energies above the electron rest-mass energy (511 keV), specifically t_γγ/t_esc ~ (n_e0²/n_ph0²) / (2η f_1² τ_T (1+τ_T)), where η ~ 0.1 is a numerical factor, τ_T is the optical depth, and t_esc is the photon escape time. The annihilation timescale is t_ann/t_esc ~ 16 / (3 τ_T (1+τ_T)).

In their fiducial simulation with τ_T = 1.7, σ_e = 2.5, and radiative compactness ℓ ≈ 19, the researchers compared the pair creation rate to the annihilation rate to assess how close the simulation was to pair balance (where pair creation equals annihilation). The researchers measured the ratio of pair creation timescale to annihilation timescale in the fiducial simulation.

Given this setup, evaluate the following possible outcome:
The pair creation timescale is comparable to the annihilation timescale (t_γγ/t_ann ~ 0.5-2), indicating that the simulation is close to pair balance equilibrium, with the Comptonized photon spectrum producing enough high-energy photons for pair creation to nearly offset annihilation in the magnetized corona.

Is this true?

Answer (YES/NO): NO